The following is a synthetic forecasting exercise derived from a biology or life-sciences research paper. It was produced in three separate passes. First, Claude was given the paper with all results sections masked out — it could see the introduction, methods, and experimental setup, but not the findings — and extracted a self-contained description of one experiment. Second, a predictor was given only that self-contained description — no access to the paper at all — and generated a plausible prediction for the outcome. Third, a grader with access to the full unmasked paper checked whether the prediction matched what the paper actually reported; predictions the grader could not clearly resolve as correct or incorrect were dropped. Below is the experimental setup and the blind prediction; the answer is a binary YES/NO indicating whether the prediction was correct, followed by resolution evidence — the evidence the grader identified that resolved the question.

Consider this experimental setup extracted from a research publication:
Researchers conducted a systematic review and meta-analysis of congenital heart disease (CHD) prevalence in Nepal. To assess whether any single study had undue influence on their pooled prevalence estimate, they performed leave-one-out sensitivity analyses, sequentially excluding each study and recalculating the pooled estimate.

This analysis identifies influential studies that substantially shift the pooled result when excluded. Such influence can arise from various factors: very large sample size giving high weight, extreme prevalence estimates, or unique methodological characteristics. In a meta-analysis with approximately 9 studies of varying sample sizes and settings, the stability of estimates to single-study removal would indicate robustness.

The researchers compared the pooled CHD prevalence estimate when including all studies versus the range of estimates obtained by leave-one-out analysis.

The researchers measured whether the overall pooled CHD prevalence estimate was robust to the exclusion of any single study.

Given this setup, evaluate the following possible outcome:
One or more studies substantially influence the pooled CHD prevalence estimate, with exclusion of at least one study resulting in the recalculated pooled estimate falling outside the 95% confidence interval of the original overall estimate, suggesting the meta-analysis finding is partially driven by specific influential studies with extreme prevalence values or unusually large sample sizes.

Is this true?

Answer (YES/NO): NO